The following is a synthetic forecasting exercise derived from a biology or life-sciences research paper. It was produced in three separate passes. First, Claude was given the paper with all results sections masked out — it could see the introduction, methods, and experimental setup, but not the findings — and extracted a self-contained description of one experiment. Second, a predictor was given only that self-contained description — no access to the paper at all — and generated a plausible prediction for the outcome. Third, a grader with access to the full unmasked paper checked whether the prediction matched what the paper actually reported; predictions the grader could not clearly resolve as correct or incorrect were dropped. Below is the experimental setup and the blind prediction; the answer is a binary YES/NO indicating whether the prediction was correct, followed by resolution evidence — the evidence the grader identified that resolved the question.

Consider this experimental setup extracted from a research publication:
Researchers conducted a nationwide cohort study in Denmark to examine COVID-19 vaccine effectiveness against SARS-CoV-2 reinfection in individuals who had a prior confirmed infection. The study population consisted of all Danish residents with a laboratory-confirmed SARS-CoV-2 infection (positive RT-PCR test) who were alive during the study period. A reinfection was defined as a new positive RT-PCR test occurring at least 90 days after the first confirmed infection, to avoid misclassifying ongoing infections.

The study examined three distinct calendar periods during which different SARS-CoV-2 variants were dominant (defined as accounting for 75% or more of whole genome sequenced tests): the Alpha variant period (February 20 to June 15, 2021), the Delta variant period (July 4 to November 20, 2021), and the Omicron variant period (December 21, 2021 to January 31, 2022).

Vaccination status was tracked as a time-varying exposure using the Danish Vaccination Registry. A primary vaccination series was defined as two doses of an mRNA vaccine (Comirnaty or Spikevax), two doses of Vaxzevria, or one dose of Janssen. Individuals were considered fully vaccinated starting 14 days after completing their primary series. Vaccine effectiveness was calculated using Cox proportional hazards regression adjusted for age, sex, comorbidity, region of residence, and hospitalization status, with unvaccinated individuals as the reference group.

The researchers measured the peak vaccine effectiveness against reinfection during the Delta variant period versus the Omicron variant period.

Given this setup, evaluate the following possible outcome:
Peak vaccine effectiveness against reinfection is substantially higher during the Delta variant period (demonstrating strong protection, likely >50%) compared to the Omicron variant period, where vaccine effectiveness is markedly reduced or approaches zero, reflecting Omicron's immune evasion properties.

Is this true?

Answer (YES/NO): NO